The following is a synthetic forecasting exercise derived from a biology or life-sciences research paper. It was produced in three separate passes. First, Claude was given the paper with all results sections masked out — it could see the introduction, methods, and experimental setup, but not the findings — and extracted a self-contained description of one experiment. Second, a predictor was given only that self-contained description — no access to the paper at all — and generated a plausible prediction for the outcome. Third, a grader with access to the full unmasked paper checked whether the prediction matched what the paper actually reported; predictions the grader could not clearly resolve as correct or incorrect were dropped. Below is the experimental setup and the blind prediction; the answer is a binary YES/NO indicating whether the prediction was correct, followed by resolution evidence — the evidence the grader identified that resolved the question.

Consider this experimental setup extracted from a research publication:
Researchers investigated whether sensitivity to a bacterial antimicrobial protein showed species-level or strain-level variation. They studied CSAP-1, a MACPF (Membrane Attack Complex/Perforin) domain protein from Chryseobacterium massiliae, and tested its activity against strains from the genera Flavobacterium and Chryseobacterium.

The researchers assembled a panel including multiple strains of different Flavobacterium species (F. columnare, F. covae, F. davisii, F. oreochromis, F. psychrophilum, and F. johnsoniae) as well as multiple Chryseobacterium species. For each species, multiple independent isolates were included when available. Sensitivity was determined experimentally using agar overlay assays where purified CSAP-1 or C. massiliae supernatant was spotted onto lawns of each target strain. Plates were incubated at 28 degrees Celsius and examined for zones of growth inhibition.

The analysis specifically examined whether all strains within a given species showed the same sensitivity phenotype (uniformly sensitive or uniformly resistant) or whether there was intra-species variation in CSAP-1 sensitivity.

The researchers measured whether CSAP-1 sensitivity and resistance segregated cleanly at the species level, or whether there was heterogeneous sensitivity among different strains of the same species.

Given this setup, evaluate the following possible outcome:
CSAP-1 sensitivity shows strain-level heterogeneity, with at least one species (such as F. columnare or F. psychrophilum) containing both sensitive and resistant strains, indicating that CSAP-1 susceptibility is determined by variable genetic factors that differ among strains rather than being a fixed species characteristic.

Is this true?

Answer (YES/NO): YES